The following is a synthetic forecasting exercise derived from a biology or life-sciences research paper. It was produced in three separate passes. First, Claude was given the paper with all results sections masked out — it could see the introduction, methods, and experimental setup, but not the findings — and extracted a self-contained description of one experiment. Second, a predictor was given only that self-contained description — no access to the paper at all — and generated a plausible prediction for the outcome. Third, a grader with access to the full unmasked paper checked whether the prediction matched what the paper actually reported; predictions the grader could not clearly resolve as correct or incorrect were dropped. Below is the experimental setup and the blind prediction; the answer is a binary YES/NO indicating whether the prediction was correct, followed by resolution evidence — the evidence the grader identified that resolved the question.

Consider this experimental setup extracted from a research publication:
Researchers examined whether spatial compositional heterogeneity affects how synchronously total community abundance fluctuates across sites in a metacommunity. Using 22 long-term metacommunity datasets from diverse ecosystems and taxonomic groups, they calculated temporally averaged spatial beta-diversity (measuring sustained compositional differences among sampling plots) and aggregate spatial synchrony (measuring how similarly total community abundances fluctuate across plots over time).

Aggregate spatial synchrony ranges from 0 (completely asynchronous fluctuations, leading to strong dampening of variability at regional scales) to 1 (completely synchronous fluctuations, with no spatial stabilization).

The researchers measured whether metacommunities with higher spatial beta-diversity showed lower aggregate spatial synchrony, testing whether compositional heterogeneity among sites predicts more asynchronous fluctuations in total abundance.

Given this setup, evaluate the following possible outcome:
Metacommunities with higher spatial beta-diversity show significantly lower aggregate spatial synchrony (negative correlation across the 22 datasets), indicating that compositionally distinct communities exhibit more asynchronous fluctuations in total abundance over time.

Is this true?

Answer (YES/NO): YES